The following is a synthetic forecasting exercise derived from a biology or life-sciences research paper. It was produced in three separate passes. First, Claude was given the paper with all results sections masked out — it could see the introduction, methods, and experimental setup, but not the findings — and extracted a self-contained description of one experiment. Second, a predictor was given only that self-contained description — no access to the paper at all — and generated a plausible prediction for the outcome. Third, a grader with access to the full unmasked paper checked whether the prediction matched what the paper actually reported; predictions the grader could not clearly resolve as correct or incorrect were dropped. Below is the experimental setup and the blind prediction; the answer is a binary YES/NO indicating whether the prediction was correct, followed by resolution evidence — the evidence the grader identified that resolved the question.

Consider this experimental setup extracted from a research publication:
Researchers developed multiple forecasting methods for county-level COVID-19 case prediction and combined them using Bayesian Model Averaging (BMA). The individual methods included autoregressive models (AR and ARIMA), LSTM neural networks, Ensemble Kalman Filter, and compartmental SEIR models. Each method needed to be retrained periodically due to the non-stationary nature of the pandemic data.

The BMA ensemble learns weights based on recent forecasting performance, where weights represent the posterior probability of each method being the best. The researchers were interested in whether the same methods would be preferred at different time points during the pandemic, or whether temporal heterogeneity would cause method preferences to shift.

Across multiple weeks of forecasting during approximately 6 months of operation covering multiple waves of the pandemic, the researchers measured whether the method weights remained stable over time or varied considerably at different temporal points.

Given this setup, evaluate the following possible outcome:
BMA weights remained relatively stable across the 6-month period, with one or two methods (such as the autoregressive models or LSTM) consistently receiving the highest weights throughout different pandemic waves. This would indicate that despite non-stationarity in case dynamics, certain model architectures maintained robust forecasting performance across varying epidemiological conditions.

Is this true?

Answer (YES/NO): NO